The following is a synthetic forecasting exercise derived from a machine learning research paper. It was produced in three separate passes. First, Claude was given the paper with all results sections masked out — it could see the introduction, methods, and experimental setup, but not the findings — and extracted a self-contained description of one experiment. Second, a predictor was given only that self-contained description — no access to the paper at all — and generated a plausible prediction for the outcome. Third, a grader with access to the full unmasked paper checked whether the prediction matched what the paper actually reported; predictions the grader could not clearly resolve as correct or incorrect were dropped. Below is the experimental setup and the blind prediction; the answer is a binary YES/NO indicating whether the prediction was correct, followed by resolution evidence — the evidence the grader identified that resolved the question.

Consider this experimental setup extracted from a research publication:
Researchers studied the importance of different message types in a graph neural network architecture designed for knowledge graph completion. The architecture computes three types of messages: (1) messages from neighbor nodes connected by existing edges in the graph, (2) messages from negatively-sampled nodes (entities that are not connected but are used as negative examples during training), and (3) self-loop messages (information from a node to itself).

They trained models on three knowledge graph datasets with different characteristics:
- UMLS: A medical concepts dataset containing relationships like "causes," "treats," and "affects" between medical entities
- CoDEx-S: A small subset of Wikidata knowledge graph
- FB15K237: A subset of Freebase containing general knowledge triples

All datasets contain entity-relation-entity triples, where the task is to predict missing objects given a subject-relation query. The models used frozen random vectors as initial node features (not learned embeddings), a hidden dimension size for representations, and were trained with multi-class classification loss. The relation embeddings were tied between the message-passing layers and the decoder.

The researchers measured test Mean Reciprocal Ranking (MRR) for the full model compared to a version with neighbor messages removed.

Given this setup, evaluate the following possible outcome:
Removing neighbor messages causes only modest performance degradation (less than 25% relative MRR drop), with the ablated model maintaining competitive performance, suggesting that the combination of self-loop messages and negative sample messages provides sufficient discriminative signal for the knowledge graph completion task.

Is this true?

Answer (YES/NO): NO